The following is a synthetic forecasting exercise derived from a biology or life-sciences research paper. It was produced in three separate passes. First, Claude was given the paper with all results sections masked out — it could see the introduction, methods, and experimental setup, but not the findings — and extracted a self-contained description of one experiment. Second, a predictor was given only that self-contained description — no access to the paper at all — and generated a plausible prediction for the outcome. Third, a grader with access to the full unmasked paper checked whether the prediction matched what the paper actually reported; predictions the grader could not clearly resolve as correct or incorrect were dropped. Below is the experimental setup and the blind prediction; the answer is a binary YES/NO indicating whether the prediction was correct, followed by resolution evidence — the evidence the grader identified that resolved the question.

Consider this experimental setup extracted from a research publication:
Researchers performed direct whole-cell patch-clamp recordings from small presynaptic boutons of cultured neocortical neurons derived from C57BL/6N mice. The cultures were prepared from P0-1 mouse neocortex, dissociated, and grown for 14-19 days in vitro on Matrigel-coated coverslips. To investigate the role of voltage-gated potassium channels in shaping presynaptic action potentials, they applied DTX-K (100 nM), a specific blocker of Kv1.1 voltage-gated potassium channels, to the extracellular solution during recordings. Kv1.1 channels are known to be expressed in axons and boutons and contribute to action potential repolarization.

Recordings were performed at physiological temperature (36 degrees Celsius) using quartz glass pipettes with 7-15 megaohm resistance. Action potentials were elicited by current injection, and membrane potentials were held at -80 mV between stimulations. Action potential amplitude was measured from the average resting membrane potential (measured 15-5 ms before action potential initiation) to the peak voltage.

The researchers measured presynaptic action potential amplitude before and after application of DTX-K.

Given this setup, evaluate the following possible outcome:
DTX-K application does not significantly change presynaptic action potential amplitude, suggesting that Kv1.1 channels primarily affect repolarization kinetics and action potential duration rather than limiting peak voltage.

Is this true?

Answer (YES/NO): YES